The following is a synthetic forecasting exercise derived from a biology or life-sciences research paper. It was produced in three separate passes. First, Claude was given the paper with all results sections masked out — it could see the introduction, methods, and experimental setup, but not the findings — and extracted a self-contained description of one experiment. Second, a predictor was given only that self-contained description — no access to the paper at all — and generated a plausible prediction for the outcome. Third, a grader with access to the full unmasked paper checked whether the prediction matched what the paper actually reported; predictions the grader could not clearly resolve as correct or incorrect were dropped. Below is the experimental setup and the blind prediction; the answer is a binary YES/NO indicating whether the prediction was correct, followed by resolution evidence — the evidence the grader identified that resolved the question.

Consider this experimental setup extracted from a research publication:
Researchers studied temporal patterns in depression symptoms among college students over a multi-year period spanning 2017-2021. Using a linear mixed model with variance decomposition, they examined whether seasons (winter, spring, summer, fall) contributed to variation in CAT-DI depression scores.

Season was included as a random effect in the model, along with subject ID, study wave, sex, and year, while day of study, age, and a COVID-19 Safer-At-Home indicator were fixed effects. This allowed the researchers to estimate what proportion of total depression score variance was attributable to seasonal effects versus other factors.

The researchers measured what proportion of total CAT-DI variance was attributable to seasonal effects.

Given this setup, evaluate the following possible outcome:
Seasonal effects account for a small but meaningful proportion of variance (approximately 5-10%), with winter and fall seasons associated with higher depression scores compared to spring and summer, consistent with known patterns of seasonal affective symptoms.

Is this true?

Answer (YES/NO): NO